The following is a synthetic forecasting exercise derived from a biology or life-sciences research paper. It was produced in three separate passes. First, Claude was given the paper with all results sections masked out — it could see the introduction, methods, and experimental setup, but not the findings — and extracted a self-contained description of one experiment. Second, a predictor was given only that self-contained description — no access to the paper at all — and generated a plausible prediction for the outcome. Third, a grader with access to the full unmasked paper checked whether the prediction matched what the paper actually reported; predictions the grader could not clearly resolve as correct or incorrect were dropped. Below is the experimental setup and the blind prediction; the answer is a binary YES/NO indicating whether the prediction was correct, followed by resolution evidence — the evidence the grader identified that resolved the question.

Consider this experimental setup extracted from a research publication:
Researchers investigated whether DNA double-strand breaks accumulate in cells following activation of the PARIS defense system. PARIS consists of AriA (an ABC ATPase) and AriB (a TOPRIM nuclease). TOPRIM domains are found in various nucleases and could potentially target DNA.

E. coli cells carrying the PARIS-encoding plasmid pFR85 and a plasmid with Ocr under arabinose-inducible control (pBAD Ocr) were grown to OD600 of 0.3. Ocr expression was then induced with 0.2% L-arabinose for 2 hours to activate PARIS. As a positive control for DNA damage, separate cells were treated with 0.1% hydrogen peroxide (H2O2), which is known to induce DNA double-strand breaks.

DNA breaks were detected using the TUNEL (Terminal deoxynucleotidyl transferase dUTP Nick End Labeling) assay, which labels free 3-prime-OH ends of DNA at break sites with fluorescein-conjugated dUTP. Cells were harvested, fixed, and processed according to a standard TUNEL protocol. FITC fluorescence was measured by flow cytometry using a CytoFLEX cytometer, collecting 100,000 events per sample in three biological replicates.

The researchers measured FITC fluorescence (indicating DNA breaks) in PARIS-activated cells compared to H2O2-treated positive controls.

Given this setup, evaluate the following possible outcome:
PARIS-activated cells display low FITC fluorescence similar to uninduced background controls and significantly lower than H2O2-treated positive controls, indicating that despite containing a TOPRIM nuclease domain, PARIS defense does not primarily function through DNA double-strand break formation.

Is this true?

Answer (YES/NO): YES